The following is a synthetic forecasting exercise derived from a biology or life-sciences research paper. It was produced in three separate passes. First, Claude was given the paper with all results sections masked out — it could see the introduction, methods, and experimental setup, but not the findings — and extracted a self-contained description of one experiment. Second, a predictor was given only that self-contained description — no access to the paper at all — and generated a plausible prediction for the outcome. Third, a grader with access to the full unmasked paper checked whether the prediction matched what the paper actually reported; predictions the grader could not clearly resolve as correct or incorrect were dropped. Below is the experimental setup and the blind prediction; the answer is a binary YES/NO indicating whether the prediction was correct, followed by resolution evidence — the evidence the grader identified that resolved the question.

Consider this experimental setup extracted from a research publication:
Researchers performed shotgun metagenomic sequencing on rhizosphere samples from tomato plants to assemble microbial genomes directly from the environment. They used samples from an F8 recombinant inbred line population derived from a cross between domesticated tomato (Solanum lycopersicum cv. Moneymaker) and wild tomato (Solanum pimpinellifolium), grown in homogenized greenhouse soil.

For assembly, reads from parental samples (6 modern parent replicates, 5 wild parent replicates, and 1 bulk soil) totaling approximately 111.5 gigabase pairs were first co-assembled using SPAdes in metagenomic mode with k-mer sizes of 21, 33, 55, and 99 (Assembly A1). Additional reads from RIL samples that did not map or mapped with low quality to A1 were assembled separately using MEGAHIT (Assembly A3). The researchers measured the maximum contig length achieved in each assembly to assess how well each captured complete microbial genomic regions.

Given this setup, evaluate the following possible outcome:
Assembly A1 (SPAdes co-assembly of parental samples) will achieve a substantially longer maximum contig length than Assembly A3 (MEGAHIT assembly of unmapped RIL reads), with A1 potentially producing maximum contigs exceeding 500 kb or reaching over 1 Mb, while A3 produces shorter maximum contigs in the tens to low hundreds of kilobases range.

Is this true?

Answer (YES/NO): YES